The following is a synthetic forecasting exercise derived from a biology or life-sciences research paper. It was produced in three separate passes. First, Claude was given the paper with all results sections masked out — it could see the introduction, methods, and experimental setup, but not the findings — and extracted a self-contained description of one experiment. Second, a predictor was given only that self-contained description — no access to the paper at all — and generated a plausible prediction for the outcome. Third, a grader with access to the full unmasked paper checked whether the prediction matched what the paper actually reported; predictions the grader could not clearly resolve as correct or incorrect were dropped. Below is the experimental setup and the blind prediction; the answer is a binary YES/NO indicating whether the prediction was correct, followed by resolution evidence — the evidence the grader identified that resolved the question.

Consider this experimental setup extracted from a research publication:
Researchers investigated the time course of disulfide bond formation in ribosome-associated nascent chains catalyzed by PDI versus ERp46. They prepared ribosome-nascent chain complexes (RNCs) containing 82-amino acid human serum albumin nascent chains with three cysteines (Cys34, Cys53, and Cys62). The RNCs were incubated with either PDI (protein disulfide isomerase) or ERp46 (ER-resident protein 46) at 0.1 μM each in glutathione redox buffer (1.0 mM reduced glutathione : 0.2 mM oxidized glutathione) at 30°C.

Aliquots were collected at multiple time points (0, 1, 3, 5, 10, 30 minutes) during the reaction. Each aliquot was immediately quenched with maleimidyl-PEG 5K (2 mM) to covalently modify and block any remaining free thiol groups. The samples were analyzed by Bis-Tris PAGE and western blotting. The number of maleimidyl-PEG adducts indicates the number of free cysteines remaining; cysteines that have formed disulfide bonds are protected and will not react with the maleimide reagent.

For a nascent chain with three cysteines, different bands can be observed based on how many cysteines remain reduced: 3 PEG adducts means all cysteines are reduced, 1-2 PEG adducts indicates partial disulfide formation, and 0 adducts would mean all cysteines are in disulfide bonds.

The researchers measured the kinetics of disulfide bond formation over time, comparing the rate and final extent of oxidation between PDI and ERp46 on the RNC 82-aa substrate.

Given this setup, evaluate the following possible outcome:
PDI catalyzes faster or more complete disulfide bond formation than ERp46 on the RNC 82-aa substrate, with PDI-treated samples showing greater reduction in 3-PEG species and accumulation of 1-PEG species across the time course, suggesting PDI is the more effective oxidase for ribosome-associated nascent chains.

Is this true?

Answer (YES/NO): NO